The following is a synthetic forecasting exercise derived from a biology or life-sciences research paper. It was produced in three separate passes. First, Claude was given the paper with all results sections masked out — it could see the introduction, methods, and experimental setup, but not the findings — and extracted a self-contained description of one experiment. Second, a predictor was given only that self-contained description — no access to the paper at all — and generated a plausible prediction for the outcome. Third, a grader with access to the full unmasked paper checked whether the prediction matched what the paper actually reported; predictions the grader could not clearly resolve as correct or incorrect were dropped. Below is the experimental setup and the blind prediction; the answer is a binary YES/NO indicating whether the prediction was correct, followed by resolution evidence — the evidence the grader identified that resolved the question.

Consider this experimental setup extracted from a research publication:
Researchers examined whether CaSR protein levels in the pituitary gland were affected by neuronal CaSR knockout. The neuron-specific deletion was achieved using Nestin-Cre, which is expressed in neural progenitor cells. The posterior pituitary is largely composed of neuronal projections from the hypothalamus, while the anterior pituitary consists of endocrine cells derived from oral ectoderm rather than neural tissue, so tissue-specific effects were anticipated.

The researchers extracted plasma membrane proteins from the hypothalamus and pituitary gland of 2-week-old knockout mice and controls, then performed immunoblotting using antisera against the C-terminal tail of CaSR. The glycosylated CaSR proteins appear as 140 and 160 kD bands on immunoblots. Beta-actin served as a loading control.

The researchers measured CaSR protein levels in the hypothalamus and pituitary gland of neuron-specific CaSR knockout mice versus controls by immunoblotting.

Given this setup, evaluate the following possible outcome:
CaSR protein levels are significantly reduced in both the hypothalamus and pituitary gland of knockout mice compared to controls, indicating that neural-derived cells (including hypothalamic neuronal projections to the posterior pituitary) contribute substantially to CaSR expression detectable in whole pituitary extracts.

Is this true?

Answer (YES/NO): NO